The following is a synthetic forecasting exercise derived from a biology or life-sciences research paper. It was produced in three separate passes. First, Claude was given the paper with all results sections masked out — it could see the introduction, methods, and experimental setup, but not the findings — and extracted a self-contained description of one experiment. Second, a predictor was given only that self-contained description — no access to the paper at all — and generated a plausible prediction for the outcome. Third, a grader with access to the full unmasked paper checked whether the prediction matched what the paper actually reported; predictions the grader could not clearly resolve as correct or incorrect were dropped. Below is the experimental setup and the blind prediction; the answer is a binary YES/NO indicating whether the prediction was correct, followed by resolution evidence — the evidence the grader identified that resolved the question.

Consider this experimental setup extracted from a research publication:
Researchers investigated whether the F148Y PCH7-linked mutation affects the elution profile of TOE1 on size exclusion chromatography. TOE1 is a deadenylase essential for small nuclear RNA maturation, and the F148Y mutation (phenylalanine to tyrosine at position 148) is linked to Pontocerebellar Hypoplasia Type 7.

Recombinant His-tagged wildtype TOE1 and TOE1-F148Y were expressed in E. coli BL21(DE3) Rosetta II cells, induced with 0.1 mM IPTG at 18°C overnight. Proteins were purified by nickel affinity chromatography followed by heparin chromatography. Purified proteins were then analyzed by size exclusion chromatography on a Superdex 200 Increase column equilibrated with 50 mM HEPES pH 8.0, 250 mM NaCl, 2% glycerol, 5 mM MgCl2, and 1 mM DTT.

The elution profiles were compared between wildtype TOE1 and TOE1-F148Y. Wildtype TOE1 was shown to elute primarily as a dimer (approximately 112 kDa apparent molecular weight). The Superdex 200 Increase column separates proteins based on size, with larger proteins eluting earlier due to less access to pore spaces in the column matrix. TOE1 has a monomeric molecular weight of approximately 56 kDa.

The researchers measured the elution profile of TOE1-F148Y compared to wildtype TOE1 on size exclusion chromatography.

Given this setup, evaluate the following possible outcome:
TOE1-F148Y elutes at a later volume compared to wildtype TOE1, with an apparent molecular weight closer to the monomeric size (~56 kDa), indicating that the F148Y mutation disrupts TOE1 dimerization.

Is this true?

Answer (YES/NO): YES